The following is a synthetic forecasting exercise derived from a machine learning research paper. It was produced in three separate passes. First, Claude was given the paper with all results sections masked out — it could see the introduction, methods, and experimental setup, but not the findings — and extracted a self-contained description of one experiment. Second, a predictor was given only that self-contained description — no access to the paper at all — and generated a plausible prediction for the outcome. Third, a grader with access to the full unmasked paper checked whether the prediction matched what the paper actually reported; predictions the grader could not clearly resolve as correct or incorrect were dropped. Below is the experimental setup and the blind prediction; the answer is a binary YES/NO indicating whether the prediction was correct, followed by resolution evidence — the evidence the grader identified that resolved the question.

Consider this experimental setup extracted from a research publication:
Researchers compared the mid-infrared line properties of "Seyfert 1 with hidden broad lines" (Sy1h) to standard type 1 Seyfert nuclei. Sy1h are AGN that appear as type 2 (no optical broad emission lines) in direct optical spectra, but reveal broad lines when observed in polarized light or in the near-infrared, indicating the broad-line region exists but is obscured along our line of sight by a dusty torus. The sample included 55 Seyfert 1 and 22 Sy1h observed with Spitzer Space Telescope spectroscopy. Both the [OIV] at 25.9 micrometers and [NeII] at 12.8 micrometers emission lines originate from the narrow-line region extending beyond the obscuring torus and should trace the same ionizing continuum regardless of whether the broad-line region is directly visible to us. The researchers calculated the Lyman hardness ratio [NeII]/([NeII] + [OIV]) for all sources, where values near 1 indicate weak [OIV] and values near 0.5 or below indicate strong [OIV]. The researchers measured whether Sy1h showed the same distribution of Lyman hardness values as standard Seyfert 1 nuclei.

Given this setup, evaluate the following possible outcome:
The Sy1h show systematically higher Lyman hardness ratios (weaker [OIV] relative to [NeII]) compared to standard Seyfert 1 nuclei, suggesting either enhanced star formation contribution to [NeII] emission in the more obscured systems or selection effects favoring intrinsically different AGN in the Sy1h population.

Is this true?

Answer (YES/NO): NO